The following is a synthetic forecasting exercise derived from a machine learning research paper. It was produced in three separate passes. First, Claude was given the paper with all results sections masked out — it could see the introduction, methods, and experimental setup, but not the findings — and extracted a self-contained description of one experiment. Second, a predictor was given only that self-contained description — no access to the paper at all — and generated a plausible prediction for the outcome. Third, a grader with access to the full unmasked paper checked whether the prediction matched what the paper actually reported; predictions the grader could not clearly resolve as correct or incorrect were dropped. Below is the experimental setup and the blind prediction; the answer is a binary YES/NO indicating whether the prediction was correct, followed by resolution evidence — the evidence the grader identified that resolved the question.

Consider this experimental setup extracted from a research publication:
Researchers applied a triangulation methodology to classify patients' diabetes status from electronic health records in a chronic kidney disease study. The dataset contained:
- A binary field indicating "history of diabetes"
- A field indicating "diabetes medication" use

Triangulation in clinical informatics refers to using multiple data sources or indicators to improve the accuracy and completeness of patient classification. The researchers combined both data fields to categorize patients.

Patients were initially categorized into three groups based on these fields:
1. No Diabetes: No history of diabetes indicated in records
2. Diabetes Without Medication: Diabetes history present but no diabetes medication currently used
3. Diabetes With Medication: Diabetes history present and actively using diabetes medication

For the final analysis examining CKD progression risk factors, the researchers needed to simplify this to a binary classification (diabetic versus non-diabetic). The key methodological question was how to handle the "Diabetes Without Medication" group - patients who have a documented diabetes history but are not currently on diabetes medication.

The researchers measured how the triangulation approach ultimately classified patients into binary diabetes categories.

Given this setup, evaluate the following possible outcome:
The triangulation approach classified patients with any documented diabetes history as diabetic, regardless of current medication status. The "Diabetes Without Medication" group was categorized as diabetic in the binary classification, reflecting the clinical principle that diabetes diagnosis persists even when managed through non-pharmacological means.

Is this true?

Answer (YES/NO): YES